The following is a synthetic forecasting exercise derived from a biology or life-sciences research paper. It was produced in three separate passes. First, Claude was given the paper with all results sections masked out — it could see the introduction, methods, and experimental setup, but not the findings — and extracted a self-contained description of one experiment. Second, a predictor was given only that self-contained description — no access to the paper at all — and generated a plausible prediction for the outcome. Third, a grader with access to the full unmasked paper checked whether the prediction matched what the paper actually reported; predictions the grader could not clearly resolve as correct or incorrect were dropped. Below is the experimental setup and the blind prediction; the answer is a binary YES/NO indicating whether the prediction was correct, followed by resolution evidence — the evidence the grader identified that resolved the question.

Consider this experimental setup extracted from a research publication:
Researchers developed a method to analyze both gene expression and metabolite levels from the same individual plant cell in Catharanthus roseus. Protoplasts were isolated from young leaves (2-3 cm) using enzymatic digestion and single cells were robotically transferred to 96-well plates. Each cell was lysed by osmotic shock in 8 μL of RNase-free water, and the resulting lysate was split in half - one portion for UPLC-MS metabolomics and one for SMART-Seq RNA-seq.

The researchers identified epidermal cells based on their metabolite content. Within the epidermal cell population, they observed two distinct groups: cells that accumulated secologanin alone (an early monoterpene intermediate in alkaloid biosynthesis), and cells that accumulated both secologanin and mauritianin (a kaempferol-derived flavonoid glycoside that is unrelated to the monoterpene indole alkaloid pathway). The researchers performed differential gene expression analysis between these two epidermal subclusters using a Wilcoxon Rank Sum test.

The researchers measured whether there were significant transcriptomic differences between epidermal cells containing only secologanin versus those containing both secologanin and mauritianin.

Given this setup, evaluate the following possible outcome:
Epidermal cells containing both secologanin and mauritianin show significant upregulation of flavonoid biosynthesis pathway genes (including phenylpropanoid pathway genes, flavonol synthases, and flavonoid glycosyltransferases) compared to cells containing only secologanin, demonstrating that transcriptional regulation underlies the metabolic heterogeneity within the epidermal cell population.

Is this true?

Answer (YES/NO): NO